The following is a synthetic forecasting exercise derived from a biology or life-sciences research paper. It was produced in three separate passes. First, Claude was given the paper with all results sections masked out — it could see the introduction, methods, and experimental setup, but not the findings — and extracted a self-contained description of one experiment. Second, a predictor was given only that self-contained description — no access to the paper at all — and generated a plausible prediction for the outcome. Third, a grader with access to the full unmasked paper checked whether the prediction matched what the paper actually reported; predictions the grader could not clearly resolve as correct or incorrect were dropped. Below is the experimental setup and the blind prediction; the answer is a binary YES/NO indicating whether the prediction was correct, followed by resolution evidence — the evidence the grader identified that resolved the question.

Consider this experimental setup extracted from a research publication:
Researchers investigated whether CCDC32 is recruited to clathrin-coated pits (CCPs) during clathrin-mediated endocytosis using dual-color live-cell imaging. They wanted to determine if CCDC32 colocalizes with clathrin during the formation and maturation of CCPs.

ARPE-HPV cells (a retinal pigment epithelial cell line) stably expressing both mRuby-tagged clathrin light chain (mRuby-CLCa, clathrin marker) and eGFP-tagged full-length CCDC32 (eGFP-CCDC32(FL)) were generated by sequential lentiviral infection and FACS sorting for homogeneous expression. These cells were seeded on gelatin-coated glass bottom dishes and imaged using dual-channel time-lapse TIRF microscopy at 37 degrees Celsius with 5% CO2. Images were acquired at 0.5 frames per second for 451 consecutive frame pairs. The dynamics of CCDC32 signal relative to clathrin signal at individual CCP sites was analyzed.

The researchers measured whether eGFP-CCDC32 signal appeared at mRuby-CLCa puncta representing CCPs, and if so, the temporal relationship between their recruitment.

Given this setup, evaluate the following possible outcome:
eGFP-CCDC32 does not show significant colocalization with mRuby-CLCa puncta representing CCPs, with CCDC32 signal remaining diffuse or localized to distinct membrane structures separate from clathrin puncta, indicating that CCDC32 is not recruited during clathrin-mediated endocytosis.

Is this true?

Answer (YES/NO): NO